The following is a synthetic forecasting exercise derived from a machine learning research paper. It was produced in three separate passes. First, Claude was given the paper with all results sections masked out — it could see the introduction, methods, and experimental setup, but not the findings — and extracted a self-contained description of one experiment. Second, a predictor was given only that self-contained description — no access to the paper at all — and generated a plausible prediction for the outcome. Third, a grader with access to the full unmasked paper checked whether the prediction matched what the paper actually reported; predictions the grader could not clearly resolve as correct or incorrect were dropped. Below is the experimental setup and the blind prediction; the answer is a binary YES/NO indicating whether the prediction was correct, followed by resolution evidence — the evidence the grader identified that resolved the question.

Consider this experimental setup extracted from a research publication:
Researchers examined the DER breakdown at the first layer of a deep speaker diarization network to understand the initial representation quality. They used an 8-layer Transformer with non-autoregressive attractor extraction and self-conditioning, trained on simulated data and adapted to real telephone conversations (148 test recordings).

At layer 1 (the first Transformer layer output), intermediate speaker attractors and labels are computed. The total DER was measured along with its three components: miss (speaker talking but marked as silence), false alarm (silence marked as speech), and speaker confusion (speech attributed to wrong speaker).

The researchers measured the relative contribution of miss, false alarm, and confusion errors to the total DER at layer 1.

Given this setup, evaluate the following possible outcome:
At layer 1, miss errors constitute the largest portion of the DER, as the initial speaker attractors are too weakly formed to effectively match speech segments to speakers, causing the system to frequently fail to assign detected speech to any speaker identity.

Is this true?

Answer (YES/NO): NO